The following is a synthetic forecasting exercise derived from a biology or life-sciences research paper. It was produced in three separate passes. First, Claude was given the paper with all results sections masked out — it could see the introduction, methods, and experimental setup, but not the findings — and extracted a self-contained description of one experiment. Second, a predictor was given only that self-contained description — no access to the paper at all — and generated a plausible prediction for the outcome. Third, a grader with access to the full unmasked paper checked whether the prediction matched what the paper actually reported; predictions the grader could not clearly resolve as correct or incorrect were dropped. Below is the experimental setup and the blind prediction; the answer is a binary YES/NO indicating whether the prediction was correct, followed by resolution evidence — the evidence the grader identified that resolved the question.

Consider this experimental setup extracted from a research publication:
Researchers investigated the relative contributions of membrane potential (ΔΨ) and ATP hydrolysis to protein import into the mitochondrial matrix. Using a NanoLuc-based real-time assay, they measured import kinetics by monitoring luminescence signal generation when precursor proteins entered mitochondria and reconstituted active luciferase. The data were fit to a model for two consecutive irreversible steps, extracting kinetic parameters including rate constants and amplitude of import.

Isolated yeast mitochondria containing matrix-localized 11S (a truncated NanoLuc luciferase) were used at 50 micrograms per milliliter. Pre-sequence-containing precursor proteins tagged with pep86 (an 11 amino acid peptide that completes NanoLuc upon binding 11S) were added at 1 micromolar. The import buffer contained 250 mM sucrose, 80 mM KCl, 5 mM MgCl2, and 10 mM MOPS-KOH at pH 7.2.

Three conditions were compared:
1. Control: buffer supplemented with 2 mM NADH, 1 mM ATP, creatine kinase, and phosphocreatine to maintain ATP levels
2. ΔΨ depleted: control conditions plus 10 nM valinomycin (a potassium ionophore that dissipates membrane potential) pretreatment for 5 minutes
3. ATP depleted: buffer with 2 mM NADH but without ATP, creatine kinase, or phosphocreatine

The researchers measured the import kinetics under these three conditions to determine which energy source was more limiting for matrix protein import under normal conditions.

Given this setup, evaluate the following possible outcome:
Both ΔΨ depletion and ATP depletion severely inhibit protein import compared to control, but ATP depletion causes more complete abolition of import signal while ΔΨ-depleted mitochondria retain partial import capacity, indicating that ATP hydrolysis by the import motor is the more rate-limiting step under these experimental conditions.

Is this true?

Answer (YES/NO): NO